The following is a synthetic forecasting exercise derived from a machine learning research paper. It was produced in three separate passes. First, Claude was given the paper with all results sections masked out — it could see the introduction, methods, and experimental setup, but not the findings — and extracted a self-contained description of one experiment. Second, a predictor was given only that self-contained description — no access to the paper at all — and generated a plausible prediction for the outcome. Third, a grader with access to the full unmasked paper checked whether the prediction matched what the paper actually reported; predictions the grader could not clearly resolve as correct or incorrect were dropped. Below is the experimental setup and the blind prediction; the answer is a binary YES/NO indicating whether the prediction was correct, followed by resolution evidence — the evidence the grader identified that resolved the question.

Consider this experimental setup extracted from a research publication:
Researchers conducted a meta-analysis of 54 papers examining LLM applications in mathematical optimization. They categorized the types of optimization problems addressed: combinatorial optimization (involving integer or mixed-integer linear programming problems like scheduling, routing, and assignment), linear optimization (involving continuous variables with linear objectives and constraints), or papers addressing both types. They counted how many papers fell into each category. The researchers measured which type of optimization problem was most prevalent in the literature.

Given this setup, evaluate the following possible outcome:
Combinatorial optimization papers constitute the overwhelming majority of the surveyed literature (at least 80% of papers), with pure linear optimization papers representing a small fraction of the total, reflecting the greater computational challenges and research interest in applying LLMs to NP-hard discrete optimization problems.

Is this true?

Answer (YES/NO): NO